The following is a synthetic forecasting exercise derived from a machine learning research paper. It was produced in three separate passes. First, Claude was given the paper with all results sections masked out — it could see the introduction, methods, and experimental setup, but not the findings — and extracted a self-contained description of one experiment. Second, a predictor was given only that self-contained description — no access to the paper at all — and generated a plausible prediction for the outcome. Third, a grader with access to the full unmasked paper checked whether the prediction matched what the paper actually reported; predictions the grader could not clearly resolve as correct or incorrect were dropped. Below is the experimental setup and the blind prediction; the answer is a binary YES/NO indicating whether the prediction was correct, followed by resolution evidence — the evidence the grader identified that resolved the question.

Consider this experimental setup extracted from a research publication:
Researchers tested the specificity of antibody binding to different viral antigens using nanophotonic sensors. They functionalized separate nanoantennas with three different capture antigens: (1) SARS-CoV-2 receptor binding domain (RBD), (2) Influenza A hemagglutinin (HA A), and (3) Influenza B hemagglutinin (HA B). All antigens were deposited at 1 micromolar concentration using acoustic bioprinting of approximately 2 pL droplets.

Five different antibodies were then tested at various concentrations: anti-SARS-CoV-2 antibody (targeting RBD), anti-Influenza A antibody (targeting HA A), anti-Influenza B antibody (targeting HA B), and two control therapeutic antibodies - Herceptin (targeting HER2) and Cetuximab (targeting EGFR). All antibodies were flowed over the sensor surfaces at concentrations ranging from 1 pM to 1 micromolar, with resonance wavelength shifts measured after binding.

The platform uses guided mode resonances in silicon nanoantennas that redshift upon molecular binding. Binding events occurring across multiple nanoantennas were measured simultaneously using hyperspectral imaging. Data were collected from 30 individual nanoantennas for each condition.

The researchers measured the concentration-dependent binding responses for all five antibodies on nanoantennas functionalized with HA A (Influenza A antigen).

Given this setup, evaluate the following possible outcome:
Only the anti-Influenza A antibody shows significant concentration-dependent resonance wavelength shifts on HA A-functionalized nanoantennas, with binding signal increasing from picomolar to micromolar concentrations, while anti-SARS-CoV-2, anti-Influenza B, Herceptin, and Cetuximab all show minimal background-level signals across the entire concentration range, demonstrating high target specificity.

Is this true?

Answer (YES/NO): YES